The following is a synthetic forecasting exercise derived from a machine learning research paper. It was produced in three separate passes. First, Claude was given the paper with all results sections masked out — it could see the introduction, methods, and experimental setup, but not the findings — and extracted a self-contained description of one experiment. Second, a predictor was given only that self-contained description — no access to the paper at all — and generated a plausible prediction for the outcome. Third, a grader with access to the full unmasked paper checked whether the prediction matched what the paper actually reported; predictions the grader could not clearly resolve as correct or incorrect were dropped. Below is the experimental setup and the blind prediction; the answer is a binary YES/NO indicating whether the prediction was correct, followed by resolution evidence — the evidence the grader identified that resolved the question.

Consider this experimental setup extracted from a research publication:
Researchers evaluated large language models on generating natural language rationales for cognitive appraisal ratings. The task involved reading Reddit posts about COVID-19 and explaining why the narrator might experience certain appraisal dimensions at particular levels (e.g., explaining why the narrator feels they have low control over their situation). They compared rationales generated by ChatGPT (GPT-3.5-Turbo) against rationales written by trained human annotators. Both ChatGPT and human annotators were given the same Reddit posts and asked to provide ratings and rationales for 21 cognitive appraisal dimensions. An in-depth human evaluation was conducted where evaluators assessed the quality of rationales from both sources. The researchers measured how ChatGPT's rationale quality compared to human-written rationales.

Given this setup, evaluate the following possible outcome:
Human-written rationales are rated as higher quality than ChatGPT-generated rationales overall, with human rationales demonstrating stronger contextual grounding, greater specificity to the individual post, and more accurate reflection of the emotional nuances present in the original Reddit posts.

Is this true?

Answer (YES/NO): NO